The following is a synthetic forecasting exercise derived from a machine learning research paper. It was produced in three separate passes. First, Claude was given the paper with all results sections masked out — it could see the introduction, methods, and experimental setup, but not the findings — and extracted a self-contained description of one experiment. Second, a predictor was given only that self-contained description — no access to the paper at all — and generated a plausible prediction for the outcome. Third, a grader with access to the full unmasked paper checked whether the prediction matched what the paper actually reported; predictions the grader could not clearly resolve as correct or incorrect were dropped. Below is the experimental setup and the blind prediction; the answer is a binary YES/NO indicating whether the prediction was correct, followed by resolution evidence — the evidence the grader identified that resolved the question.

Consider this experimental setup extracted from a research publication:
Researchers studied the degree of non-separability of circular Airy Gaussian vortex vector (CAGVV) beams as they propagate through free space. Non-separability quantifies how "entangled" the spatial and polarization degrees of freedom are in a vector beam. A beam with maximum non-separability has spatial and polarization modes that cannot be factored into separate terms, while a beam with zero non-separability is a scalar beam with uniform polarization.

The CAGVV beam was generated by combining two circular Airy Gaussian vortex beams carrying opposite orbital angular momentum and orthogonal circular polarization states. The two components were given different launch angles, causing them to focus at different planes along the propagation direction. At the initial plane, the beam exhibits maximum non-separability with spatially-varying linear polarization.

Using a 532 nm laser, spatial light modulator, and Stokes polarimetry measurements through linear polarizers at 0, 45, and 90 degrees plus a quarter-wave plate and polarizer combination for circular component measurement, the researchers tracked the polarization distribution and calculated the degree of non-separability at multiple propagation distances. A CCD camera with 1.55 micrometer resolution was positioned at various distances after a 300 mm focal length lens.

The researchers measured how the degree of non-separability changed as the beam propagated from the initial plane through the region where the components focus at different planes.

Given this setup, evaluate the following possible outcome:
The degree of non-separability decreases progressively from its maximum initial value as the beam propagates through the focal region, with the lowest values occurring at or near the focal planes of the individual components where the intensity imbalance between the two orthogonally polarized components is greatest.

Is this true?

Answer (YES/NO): YES